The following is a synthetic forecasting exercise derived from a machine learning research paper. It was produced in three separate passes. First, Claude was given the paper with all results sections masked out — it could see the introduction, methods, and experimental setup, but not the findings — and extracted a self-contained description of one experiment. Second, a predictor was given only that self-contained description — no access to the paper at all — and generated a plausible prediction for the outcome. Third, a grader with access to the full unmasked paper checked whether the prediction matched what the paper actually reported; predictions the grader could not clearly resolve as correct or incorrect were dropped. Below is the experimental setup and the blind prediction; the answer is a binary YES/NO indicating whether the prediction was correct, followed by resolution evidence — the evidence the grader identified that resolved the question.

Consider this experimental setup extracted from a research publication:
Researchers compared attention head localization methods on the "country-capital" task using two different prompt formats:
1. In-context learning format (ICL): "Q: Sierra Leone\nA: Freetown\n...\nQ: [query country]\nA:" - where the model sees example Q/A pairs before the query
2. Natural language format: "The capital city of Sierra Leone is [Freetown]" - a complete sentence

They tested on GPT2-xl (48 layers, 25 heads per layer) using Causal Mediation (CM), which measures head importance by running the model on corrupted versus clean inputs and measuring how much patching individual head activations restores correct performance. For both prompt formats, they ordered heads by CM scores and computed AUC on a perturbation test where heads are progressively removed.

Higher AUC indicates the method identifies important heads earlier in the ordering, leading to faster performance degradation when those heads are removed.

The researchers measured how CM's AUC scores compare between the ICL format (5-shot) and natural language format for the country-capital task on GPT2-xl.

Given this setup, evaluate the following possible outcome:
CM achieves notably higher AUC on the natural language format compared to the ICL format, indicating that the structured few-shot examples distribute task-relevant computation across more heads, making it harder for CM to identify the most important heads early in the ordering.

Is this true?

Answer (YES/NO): YES